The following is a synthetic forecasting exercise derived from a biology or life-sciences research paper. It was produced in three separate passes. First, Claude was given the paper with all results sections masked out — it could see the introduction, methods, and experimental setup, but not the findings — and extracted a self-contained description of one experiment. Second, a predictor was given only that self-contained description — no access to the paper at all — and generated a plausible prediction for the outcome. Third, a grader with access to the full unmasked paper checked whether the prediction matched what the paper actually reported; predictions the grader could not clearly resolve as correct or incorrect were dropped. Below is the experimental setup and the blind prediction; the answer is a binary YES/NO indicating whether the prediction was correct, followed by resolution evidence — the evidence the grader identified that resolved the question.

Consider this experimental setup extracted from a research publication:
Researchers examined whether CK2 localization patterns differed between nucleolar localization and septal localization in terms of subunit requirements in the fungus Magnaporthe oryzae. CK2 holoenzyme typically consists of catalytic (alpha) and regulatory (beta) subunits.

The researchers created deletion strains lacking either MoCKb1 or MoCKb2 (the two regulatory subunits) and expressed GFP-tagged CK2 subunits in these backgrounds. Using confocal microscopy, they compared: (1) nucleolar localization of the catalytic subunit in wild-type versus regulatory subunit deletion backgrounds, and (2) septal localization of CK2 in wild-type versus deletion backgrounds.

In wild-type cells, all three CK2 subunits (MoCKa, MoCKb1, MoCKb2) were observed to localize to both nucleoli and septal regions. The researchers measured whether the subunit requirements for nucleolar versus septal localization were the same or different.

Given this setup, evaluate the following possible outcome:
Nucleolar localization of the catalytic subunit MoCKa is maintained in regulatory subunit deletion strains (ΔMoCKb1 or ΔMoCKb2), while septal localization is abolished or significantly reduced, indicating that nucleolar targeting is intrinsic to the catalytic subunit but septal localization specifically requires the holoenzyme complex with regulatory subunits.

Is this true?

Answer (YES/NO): YES